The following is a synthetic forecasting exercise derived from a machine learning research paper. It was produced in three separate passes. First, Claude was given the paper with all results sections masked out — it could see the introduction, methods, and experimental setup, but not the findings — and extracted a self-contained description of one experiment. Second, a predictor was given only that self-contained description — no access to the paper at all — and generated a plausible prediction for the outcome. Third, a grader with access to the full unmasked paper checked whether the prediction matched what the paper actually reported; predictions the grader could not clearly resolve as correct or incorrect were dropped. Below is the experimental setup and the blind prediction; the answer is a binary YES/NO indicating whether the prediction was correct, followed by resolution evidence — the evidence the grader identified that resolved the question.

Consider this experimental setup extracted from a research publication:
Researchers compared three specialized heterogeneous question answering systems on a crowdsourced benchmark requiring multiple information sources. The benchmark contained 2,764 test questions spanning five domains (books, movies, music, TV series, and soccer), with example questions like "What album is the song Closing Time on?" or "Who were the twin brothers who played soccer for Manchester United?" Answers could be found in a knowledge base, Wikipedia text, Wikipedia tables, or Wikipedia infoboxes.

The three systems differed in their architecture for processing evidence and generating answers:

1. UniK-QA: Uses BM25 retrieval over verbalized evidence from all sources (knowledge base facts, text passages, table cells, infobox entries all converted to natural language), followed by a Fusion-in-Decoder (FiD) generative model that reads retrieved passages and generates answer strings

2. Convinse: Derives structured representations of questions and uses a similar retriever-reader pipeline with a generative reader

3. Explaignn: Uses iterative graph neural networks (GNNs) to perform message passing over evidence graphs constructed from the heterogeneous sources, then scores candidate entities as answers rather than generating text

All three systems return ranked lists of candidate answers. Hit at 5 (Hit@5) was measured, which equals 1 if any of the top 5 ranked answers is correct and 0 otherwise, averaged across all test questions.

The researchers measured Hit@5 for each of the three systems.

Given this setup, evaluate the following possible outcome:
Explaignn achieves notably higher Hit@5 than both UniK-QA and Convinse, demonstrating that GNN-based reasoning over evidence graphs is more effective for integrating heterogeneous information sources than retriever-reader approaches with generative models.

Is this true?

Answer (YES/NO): YES